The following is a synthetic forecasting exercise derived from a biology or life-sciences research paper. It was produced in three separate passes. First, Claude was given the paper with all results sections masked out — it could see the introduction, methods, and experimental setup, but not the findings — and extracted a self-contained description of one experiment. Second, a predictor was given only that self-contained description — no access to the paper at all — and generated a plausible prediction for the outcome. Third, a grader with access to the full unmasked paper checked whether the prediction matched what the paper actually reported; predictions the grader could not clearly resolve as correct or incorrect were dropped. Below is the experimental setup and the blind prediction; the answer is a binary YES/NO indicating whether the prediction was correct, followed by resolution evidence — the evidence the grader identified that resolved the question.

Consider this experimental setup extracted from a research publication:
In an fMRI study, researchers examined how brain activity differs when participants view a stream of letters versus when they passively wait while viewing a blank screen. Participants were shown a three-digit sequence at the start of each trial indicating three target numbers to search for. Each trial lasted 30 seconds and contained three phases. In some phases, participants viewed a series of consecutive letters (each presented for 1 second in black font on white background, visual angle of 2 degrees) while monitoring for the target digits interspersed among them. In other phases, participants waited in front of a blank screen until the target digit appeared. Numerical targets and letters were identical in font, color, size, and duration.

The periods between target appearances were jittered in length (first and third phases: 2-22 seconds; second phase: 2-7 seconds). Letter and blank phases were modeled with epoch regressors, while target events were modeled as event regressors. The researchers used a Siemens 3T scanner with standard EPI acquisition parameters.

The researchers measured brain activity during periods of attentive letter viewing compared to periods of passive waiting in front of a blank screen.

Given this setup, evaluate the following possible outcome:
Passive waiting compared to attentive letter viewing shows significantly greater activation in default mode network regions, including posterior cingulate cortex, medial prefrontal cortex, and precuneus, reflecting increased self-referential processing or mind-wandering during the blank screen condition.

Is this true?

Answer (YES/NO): NO